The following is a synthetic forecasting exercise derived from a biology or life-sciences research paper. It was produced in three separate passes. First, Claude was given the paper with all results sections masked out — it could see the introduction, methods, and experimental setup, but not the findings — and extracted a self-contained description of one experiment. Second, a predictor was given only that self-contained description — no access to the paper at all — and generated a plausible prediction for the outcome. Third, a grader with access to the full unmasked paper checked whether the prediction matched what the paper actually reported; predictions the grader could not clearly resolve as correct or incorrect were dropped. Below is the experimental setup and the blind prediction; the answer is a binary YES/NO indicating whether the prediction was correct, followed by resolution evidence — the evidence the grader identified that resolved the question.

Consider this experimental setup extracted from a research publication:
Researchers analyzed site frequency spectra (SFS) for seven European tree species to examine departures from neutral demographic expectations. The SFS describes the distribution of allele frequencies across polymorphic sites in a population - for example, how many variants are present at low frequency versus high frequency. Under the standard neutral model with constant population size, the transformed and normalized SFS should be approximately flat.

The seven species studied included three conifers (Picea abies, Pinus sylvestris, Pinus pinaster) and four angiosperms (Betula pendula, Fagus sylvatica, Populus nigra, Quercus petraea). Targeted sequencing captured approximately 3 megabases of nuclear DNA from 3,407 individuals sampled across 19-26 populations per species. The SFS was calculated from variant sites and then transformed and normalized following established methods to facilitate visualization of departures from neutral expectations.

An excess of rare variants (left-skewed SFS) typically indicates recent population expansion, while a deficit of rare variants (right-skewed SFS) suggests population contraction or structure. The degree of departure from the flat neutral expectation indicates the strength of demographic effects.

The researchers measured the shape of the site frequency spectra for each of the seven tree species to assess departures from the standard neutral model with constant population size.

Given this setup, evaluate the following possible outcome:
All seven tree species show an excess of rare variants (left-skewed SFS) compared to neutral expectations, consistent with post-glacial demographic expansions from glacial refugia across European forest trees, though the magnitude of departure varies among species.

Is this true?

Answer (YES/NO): NO